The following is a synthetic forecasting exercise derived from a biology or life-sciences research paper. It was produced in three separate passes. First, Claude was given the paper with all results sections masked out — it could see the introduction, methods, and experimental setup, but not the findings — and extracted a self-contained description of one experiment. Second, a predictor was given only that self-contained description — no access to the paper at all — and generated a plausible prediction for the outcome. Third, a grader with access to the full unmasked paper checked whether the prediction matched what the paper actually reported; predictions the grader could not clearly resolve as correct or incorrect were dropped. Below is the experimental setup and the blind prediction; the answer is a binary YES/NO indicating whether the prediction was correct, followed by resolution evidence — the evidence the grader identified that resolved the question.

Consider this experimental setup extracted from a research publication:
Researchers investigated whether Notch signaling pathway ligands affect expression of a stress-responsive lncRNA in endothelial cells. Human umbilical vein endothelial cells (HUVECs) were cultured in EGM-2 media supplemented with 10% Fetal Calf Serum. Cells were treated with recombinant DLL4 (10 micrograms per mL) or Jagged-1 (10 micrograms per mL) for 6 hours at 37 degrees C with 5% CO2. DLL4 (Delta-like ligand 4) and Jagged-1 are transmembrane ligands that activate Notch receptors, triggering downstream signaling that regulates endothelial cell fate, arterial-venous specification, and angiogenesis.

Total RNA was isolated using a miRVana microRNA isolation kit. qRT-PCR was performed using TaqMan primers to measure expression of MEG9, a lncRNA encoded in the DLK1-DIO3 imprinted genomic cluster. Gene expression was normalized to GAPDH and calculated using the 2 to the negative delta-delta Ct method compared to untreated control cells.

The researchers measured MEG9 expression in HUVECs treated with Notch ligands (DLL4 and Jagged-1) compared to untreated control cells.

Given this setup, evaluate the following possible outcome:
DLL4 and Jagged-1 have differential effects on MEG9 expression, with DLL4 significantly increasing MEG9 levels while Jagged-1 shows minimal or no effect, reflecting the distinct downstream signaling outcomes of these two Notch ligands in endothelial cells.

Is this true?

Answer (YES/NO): NO